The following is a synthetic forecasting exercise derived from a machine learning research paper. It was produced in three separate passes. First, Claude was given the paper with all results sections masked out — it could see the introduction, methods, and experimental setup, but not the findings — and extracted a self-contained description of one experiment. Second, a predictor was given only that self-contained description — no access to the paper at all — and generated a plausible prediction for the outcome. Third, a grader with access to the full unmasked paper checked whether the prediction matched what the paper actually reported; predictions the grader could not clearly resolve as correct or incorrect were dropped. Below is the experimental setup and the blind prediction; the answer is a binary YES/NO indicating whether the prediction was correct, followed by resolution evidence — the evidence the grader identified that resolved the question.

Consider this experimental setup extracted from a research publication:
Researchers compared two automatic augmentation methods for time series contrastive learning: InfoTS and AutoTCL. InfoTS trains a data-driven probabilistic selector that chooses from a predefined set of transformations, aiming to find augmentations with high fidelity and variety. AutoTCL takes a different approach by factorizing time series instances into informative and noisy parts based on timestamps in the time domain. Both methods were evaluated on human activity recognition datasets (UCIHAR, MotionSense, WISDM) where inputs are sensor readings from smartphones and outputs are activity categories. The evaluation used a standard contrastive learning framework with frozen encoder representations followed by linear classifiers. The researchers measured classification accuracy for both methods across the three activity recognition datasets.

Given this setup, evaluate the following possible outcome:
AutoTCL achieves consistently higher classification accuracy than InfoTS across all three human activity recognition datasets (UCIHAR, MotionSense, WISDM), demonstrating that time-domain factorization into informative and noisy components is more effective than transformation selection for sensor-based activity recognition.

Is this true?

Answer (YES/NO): NO